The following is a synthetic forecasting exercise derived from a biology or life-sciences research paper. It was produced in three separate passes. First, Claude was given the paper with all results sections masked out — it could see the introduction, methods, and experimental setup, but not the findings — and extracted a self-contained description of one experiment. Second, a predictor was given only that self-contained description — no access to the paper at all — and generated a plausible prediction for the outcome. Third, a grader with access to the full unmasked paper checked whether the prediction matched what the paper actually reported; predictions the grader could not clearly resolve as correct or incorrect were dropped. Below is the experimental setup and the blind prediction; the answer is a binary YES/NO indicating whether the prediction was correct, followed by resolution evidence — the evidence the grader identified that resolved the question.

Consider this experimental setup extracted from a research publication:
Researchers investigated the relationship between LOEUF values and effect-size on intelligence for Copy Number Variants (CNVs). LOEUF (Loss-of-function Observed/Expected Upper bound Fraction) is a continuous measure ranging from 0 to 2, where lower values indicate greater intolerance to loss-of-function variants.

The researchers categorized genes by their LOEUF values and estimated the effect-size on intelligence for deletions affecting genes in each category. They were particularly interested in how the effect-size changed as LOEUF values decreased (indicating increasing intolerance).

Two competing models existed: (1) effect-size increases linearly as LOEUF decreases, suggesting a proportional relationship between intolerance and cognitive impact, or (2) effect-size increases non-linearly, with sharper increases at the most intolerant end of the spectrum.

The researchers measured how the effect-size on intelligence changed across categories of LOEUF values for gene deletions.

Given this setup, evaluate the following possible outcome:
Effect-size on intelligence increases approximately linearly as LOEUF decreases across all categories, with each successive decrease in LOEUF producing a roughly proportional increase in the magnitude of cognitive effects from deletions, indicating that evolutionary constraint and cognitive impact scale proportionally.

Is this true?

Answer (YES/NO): NO